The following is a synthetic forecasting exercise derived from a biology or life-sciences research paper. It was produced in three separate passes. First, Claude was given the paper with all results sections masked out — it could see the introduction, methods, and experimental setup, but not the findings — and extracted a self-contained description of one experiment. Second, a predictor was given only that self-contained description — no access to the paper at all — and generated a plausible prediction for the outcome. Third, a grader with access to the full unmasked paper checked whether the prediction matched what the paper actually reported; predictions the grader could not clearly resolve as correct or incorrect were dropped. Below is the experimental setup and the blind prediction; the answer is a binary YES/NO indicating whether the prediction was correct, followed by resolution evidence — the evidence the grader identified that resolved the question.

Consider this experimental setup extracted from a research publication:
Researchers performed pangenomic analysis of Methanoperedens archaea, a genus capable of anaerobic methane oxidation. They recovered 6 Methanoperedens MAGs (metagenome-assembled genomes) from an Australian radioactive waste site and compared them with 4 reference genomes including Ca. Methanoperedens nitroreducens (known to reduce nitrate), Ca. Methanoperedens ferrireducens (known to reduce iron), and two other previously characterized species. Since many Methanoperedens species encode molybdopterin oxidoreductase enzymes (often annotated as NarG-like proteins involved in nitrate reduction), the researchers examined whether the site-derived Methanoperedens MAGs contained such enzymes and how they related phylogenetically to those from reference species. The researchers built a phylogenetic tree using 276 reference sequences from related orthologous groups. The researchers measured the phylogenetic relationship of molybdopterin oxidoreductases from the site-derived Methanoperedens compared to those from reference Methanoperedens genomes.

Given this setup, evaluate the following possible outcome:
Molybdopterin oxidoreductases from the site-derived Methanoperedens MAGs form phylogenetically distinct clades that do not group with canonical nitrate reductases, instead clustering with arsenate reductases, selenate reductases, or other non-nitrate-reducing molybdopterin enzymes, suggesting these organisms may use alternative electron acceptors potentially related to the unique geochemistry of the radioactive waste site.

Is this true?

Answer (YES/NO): NO